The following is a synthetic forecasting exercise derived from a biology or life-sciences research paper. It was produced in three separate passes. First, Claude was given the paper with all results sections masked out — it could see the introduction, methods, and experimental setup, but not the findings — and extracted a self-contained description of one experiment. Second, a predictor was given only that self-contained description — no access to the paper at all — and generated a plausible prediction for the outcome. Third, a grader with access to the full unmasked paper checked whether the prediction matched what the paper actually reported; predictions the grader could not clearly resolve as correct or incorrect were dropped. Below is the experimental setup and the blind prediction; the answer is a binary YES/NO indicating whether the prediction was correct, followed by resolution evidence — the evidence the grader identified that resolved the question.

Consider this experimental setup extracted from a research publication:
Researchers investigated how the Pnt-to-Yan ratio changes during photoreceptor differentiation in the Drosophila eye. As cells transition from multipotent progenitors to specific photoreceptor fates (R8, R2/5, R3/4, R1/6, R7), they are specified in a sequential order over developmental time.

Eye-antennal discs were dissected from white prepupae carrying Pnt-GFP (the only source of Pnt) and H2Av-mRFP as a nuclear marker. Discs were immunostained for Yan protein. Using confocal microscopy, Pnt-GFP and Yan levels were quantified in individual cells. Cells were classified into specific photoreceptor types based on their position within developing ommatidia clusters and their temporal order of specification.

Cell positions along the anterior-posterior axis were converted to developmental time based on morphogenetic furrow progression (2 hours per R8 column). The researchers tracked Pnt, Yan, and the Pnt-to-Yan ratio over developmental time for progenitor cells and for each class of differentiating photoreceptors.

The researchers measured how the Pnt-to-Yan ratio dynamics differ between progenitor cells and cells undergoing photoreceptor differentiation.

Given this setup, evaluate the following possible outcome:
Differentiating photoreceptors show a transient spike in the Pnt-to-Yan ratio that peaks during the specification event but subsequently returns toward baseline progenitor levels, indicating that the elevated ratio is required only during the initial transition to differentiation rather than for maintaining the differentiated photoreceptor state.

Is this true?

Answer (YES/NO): NO